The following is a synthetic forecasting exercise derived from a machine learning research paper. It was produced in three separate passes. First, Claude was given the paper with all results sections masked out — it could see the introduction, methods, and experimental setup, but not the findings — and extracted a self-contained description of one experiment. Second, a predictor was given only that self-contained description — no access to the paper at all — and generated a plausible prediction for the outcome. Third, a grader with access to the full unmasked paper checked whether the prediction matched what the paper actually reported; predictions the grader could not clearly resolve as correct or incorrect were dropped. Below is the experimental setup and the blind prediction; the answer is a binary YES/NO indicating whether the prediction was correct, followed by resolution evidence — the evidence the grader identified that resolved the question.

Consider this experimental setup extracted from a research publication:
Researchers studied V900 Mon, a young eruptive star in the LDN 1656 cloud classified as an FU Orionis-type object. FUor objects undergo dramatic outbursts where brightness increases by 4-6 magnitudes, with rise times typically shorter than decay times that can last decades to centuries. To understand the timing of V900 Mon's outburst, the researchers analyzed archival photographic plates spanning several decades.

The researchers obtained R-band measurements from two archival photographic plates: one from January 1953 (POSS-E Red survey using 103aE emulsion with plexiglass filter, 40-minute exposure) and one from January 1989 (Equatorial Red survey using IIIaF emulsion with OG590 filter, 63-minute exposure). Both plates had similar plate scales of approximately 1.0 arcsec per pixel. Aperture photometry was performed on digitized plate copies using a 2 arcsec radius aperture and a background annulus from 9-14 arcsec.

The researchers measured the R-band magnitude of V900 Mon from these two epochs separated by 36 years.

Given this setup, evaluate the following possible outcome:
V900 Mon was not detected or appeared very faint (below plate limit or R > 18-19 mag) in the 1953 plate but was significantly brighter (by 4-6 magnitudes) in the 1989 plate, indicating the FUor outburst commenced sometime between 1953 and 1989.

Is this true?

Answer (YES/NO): NO